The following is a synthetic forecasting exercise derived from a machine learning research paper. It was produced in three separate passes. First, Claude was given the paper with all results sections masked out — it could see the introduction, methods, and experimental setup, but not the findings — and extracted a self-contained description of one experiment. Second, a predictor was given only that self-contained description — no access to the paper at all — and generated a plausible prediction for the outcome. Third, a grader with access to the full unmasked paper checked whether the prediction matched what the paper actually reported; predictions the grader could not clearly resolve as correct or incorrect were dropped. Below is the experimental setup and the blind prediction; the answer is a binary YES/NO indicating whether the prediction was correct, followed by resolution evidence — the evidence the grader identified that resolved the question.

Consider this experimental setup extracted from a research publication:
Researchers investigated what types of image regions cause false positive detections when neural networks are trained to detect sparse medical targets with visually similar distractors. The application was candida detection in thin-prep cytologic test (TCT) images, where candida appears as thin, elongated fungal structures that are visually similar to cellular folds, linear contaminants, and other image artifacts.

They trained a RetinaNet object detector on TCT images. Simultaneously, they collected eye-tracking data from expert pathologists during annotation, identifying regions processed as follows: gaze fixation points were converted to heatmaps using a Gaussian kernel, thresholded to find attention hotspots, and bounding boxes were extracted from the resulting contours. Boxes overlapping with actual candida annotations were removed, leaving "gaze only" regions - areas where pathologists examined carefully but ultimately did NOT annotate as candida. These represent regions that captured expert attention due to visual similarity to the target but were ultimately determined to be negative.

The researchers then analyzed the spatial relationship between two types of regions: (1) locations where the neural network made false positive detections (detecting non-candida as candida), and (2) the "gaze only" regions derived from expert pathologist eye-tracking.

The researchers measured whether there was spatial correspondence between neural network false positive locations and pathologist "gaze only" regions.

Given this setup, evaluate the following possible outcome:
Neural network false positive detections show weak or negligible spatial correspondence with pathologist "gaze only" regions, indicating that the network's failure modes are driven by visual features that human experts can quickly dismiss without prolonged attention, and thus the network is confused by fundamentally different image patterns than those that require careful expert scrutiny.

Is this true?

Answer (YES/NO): NO